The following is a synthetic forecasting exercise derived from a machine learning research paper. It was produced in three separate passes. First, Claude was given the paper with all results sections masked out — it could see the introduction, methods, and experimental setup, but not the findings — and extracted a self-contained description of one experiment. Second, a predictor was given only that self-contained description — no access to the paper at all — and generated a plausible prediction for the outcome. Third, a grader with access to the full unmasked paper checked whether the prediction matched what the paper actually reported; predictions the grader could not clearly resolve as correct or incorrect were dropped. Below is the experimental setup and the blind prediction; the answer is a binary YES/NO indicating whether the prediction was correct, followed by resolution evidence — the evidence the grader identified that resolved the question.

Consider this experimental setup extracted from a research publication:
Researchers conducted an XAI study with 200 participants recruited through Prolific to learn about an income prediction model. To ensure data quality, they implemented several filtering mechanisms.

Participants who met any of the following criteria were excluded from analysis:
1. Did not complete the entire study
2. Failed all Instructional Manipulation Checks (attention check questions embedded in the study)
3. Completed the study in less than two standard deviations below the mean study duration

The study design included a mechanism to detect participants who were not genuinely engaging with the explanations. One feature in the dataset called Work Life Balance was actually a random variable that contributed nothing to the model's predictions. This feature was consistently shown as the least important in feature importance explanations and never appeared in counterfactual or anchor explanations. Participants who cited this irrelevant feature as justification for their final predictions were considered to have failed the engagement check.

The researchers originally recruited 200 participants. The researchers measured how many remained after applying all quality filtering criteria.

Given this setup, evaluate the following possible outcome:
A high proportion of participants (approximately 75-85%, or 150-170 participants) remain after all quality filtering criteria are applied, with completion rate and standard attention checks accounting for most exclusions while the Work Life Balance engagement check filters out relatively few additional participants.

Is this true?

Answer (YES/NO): NO